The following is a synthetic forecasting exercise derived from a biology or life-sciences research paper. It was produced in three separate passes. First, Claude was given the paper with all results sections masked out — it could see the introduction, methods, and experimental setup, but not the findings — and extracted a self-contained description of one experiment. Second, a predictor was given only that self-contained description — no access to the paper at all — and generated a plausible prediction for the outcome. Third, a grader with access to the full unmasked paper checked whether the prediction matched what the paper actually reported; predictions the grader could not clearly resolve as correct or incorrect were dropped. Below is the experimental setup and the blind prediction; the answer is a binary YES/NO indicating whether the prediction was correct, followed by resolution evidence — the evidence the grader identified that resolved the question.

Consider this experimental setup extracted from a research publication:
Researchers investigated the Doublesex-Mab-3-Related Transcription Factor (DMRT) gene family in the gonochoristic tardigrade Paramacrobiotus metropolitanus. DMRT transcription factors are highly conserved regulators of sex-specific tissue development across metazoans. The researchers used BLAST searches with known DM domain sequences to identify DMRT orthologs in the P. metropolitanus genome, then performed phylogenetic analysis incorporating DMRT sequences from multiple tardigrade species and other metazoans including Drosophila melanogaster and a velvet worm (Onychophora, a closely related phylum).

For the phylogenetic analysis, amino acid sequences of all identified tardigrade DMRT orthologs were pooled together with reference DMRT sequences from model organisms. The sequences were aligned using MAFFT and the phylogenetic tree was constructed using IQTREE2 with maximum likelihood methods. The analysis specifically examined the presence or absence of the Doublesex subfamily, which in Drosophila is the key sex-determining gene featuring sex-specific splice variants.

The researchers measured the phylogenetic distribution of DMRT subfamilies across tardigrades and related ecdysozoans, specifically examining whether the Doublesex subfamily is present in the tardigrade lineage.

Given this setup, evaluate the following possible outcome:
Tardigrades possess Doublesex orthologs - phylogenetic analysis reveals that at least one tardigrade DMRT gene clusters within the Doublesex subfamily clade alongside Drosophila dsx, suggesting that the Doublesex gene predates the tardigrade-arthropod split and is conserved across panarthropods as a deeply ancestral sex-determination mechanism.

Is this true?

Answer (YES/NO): NO